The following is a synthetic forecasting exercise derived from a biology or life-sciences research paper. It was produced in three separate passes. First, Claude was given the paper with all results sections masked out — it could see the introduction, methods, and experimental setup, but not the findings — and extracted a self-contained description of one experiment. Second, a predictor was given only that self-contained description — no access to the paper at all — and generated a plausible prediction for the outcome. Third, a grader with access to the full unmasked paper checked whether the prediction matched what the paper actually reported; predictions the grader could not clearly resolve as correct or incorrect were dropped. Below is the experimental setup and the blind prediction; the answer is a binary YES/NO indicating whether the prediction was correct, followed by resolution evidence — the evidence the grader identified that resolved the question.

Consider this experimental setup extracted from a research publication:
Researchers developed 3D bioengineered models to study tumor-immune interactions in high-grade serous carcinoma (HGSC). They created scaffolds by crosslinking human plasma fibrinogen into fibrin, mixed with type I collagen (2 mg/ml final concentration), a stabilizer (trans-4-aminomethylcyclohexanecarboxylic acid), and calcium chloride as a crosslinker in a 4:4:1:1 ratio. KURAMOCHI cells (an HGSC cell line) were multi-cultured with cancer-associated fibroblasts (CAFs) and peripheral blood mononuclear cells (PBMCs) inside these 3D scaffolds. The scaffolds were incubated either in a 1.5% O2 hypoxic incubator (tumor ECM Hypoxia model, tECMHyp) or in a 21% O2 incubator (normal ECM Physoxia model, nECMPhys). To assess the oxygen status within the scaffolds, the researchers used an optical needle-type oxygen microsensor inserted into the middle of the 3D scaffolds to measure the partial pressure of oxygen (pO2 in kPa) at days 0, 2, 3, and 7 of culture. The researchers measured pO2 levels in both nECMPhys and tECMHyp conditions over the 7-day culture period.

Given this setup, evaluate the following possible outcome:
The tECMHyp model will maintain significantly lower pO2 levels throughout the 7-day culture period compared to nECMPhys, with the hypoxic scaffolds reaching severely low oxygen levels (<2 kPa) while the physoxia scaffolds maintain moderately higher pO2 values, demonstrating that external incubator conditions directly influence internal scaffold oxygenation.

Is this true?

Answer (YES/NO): YES